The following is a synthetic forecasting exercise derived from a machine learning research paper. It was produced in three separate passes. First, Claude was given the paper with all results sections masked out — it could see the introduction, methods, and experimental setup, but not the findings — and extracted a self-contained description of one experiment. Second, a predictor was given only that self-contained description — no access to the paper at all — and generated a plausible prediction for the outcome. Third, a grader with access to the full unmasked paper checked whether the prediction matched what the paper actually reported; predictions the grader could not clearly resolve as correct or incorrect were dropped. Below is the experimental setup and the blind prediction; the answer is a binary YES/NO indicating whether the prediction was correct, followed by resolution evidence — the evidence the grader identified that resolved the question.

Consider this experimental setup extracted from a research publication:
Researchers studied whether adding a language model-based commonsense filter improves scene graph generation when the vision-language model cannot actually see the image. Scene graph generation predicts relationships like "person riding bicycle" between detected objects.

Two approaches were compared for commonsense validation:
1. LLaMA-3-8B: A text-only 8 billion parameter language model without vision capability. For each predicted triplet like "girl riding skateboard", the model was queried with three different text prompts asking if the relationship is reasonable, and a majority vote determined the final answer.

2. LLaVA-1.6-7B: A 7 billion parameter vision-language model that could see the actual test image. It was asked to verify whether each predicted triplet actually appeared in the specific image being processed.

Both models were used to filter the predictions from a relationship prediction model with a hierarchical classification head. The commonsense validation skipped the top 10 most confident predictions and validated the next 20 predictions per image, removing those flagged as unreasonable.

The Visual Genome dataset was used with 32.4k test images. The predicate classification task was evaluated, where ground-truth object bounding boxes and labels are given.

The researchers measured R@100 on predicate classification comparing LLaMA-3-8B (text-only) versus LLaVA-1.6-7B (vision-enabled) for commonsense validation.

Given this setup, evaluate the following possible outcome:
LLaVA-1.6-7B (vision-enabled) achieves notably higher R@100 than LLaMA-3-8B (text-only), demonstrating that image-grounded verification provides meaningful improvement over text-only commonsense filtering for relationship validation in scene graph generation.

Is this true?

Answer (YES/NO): NO